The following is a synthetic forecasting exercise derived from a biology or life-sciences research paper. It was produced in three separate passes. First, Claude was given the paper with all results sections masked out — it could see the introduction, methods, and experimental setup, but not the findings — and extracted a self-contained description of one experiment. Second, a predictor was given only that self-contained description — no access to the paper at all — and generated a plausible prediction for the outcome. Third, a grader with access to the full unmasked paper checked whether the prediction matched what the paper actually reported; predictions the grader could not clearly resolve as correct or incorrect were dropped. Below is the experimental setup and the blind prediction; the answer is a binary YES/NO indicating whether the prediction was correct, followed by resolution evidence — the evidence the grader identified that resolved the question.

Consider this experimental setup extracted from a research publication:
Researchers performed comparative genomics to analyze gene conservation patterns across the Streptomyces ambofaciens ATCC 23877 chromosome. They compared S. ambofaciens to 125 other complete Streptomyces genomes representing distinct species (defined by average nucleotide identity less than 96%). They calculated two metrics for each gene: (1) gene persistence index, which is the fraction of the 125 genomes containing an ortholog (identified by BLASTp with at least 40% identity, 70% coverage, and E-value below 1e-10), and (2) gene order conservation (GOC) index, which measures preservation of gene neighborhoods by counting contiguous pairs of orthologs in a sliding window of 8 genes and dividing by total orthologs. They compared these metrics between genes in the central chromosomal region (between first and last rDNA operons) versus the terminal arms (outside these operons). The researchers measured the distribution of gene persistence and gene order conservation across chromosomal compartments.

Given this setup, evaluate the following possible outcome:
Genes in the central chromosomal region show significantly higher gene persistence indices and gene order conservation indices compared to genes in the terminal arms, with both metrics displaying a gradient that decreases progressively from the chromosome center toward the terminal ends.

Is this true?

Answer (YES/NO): NO